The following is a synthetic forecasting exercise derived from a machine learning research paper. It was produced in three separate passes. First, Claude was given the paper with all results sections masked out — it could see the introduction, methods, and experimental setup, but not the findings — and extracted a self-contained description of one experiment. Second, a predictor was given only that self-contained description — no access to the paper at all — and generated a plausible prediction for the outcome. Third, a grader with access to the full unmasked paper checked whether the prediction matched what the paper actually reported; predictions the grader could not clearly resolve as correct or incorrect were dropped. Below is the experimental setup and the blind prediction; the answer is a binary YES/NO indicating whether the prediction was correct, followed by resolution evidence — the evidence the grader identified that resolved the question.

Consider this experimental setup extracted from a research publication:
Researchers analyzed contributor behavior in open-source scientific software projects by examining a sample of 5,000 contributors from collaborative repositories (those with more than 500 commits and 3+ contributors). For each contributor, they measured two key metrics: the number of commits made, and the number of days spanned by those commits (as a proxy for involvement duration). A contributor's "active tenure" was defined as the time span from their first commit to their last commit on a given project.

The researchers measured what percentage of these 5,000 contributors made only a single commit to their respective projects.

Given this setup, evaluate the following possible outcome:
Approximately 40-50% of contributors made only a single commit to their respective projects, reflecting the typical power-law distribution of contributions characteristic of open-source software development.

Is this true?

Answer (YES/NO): NO